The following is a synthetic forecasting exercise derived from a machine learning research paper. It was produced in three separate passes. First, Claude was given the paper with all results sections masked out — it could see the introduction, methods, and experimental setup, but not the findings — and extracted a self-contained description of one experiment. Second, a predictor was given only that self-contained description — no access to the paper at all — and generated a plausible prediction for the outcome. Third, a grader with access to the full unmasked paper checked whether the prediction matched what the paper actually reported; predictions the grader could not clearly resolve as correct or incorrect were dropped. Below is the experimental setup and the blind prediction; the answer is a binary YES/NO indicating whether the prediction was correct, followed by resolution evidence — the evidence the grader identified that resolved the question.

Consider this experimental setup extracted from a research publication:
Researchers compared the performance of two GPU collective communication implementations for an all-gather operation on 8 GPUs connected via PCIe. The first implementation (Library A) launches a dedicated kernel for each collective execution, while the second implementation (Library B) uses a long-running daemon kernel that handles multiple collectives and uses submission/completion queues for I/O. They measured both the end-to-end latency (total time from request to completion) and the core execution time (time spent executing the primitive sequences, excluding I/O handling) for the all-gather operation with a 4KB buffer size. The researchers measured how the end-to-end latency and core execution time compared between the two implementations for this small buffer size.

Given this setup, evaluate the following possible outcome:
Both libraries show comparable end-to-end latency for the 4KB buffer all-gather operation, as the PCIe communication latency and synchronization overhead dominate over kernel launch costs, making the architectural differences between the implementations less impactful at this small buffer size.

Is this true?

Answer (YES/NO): NO